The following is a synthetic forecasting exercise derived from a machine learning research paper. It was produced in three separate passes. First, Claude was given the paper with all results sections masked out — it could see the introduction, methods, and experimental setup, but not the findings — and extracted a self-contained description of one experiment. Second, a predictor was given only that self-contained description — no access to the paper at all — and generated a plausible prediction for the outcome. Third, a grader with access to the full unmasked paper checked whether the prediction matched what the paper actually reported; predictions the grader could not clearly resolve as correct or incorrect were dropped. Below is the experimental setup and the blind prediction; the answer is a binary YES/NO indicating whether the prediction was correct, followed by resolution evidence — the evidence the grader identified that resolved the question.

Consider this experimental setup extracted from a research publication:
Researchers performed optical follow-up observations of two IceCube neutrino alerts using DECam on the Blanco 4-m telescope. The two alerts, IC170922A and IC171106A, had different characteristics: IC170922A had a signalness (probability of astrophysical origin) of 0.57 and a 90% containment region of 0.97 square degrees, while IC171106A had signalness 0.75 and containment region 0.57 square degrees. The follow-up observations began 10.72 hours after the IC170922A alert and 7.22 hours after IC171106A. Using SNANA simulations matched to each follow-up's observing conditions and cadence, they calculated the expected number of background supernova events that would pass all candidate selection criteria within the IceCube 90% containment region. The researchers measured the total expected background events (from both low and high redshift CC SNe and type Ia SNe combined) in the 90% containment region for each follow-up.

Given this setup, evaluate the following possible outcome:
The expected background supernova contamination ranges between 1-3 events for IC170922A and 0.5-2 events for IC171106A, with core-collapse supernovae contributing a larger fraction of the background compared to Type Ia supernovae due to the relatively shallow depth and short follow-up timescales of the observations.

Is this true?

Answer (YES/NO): NO